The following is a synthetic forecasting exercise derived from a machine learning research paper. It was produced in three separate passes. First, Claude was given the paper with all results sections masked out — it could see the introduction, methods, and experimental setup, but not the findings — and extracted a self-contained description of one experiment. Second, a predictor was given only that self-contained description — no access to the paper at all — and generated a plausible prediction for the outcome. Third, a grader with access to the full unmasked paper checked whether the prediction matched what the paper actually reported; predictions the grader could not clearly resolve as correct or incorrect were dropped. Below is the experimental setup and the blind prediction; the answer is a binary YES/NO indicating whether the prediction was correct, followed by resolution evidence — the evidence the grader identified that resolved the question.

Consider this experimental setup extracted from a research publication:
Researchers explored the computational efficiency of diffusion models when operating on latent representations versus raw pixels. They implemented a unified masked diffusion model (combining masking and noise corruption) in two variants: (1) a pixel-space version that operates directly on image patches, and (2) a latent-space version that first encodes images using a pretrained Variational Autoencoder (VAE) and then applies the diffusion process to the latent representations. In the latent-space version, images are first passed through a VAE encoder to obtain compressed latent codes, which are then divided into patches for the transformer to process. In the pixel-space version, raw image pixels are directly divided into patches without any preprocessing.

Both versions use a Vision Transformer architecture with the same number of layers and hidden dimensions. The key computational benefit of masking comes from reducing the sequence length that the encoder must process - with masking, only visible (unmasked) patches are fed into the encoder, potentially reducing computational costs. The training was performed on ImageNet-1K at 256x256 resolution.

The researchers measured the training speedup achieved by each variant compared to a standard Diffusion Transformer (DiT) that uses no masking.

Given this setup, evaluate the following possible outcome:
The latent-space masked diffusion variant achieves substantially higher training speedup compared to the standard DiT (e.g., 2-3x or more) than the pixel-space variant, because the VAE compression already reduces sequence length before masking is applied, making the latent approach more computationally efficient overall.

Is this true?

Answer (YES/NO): NO